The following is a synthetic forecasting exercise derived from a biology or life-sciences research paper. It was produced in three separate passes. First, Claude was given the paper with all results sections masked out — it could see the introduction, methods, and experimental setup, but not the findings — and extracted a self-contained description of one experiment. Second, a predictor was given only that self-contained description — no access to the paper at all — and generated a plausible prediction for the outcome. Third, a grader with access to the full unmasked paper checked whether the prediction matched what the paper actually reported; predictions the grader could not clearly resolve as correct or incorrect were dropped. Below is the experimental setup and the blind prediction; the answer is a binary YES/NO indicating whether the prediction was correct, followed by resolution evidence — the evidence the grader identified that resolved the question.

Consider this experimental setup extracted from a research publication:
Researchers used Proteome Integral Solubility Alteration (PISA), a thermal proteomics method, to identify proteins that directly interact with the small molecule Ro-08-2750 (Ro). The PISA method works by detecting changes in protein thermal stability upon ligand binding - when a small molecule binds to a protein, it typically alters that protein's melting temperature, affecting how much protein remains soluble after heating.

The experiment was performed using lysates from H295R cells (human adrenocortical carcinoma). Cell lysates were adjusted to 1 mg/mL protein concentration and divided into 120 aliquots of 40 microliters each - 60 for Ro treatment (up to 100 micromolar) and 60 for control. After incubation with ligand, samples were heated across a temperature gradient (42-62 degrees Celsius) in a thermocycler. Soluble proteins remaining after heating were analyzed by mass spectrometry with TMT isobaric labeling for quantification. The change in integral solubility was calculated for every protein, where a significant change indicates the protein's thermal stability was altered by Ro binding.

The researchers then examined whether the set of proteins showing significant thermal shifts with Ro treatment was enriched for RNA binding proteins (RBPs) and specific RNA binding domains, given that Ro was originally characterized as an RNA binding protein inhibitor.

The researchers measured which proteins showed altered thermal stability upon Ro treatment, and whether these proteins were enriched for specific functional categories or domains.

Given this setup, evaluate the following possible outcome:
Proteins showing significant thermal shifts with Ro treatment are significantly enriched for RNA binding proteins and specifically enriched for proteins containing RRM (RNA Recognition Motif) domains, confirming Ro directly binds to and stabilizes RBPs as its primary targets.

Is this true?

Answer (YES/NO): YES